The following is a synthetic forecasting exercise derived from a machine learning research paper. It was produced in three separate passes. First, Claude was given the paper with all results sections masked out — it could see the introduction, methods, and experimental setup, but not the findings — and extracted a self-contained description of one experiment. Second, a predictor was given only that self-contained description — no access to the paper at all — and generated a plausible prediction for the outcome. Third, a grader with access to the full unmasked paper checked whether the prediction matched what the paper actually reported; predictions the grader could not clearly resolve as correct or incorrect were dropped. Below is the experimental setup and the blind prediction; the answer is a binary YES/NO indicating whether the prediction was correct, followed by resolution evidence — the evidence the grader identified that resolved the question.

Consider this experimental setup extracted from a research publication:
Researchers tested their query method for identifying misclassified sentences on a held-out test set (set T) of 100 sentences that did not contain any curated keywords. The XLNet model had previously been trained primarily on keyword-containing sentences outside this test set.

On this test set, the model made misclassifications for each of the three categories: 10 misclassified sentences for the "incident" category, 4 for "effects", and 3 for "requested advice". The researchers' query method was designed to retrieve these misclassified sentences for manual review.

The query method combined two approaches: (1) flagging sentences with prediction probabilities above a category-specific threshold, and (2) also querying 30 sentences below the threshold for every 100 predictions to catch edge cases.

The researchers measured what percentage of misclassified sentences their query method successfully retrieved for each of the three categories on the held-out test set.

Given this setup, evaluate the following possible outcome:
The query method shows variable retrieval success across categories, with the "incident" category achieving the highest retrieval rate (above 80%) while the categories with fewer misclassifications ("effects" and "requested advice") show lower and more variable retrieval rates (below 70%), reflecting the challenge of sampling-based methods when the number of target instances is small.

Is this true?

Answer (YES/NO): NO